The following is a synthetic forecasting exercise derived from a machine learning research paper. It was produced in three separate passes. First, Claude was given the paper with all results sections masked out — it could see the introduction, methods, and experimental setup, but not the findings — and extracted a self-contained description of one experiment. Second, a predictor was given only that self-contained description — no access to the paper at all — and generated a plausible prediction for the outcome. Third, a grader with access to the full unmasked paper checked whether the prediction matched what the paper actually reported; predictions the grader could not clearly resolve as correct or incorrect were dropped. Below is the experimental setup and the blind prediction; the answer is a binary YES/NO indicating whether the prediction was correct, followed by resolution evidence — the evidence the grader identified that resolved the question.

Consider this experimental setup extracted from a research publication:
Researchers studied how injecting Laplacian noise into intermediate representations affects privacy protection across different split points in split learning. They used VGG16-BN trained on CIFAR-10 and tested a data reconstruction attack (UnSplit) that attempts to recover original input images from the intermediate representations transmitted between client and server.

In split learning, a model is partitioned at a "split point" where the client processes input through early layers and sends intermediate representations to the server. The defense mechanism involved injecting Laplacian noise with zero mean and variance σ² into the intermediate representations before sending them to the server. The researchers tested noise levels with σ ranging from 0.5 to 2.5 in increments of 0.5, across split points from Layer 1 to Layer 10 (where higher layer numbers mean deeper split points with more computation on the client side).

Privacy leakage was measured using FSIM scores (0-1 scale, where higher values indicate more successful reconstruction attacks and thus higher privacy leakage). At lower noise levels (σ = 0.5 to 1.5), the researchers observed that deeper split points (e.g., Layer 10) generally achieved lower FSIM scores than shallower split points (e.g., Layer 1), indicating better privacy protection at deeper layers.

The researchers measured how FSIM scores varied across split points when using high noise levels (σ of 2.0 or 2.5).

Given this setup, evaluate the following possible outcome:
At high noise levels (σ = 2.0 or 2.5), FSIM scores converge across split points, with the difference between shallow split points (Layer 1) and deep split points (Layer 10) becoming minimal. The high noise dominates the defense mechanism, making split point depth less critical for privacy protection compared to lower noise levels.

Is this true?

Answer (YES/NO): YES